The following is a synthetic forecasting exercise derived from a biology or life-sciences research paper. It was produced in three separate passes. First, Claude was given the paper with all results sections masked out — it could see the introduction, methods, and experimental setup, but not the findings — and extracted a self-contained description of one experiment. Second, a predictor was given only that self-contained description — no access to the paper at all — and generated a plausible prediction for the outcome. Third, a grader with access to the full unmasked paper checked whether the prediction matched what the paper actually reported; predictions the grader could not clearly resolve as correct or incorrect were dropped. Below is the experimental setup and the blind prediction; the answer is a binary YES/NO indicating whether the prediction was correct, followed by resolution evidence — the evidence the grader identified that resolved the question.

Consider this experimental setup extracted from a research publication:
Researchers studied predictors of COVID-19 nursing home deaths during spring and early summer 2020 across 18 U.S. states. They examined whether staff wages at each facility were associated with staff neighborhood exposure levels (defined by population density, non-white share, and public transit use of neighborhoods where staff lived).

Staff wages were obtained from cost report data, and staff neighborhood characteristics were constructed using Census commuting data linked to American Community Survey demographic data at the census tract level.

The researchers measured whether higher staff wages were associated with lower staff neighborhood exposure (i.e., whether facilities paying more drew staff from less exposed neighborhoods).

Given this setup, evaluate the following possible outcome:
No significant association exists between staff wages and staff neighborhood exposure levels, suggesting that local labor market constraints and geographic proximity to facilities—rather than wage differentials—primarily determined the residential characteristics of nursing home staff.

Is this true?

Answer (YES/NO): NO